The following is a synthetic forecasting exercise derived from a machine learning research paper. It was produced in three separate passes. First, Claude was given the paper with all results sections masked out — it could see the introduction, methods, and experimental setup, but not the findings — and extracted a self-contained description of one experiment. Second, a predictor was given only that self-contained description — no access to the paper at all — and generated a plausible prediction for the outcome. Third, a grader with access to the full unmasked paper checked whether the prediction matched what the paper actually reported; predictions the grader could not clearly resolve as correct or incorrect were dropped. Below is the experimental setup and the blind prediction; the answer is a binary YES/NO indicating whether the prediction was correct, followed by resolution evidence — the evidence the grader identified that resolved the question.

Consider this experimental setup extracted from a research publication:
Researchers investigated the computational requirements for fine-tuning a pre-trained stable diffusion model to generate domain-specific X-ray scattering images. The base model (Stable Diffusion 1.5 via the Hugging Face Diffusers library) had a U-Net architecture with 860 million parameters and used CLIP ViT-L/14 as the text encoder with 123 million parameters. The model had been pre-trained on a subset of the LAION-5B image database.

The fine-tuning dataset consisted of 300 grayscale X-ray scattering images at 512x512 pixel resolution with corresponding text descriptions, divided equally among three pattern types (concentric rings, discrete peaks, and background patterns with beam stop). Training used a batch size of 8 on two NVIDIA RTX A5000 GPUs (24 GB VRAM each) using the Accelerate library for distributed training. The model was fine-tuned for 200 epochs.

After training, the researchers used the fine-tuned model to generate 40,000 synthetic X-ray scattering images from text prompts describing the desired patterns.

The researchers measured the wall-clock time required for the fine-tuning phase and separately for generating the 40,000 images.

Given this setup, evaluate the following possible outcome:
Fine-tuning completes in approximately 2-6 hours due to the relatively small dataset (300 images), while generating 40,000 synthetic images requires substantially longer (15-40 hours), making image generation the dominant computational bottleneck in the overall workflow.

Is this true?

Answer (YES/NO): NO